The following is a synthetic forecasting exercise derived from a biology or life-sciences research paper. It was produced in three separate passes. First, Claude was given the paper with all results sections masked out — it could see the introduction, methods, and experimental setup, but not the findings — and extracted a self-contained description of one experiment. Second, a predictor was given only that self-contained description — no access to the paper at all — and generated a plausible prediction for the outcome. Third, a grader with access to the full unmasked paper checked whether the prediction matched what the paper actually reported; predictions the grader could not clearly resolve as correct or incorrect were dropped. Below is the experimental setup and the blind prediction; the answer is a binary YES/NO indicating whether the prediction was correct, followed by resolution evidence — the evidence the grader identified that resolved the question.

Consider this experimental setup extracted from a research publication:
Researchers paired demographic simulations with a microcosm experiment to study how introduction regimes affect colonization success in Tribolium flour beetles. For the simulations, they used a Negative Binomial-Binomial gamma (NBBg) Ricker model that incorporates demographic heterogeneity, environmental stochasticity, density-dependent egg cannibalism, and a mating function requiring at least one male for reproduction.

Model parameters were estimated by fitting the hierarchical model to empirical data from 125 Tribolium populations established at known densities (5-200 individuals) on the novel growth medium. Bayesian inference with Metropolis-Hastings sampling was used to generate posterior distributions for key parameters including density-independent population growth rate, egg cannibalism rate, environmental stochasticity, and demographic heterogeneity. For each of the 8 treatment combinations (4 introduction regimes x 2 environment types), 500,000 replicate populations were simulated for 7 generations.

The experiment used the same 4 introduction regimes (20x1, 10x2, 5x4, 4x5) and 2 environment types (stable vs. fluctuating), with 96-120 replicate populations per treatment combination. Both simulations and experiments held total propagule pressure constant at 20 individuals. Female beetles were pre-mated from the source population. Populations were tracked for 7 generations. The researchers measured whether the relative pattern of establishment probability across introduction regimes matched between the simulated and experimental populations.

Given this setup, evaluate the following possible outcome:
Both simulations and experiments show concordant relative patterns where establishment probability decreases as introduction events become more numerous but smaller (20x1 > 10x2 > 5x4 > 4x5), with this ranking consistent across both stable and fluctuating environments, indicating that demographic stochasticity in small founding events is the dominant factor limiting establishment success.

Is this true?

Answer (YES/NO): NO